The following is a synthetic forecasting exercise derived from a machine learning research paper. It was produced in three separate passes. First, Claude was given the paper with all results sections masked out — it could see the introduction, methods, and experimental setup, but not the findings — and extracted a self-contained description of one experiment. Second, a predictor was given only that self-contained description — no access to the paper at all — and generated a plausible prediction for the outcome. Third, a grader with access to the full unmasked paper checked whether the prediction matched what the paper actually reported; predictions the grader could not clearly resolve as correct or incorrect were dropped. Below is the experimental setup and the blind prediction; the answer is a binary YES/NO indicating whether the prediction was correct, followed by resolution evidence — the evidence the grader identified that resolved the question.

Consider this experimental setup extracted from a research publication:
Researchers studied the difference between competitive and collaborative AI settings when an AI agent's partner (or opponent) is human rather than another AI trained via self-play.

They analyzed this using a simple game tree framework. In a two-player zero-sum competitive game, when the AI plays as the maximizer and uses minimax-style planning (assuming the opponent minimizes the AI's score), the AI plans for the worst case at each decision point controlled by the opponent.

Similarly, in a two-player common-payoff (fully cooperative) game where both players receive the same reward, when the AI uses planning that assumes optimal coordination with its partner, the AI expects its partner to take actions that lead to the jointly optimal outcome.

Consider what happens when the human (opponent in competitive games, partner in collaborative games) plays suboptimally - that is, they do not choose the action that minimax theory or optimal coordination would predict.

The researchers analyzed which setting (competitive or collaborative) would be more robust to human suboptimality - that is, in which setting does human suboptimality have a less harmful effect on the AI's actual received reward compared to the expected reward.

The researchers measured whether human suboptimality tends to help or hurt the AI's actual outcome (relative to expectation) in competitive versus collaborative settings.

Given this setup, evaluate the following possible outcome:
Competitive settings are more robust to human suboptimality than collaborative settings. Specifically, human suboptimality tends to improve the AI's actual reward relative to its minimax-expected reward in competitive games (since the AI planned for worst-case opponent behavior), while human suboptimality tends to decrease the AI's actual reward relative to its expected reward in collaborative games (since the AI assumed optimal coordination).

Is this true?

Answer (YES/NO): YES